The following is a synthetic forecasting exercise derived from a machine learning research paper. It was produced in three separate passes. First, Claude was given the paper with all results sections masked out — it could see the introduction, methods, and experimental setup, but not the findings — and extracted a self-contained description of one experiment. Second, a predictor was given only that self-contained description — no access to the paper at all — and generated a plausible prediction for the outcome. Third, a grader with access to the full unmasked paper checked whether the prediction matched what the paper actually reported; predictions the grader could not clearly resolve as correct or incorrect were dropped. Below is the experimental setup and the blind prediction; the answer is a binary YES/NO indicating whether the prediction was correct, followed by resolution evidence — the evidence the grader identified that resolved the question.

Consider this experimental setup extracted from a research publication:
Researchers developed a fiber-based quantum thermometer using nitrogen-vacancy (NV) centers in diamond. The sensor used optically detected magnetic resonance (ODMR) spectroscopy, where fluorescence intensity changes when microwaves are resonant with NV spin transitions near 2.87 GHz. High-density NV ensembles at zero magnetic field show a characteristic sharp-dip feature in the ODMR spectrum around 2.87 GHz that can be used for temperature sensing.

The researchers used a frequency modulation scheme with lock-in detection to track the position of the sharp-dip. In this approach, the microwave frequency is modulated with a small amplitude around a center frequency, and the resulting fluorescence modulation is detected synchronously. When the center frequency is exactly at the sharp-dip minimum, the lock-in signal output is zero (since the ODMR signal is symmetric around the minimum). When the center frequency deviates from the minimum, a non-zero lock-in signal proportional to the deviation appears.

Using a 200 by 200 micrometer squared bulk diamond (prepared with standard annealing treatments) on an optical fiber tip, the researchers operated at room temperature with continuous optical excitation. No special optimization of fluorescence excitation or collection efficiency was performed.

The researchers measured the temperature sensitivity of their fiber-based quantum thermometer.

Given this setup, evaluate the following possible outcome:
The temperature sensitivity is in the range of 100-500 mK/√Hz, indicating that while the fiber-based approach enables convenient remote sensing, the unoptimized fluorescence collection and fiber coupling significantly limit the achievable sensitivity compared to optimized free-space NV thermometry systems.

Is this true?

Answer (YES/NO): NO